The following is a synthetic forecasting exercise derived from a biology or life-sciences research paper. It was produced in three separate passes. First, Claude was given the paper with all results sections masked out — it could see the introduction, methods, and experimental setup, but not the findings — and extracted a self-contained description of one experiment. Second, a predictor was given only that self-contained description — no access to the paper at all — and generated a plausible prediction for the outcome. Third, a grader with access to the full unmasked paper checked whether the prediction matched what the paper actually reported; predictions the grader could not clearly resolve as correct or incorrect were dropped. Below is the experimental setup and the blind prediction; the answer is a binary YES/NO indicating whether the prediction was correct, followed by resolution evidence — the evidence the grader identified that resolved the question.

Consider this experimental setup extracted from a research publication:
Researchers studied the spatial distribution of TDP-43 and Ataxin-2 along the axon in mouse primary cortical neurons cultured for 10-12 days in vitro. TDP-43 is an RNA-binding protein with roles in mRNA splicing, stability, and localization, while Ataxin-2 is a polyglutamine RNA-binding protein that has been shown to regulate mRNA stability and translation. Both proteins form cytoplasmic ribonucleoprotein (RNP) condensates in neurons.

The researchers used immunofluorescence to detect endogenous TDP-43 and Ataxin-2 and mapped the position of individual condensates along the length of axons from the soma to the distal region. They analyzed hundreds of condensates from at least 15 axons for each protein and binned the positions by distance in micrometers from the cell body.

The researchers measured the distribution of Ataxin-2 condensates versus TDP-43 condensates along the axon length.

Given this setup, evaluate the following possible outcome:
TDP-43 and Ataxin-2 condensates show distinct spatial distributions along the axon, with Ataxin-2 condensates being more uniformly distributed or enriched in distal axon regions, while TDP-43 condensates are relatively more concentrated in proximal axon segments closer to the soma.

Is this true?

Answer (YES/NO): NO